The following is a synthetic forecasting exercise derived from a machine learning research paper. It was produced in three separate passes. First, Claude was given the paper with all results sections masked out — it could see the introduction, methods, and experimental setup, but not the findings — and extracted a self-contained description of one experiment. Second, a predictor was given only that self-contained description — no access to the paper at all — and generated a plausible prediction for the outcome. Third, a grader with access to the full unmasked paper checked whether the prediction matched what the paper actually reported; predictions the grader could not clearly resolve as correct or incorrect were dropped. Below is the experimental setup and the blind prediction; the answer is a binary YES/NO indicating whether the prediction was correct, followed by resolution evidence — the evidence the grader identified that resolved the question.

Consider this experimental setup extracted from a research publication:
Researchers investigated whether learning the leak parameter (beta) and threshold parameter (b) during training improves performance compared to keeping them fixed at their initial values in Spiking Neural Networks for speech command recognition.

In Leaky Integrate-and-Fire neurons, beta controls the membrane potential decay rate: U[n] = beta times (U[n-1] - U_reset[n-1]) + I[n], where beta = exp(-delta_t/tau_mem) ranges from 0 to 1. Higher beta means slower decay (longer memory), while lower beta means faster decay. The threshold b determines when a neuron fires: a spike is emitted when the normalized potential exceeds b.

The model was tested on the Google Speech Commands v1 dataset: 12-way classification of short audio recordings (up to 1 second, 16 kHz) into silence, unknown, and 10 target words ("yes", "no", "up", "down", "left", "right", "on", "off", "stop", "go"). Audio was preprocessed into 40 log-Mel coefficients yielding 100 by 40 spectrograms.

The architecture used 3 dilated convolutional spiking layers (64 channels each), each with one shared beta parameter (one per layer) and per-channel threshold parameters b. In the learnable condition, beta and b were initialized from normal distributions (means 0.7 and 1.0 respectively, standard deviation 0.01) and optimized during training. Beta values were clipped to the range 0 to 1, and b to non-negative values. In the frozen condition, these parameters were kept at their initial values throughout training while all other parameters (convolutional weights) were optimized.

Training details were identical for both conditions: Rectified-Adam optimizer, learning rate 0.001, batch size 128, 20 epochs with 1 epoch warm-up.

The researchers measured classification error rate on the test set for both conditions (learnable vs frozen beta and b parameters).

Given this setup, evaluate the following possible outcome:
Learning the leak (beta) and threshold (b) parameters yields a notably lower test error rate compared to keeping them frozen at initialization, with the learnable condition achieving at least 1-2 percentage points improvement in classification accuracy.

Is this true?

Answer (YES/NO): NO